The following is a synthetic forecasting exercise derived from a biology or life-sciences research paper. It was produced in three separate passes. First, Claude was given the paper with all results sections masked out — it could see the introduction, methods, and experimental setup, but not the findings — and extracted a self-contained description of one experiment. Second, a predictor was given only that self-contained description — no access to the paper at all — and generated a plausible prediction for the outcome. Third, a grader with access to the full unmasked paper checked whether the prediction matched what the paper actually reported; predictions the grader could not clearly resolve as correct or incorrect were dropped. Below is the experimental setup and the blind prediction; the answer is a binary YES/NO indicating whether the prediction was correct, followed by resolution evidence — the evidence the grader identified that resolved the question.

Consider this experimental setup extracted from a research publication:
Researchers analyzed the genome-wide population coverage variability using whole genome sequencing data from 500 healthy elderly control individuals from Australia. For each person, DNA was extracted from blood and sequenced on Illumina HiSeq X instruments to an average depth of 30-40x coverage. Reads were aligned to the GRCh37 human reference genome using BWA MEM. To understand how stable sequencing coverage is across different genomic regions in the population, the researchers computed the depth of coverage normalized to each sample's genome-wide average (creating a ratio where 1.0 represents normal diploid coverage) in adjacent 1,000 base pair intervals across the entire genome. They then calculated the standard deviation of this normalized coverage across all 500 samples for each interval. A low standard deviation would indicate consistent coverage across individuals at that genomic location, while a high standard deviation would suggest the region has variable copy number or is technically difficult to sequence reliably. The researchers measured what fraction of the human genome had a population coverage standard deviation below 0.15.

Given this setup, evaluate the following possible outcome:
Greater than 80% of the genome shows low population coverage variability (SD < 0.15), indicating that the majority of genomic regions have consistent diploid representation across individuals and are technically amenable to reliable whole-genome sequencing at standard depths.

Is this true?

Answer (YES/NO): YES